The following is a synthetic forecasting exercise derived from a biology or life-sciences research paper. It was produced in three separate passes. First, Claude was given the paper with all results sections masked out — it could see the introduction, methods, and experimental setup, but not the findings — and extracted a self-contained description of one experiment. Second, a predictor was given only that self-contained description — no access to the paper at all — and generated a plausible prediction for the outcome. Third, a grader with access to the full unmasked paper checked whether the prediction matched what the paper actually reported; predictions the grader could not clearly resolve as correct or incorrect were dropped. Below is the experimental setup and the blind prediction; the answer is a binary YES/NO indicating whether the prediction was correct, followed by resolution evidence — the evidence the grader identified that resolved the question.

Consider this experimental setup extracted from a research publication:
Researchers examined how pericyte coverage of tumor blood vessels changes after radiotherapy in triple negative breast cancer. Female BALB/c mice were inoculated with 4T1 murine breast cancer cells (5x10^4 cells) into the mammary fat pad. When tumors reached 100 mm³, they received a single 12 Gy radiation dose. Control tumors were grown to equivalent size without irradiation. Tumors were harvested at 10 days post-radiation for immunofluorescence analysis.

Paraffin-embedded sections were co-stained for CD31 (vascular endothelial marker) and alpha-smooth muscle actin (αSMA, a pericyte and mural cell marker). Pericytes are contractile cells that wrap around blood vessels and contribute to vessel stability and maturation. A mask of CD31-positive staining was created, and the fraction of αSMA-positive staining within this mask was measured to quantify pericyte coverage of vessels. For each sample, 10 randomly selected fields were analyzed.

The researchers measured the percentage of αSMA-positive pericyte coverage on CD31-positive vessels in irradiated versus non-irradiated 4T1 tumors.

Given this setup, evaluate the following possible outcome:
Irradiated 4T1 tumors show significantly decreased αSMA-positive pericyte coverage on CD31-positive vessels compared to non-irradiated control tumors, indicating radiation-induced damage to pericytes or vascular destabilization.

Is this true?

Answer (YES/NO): NO